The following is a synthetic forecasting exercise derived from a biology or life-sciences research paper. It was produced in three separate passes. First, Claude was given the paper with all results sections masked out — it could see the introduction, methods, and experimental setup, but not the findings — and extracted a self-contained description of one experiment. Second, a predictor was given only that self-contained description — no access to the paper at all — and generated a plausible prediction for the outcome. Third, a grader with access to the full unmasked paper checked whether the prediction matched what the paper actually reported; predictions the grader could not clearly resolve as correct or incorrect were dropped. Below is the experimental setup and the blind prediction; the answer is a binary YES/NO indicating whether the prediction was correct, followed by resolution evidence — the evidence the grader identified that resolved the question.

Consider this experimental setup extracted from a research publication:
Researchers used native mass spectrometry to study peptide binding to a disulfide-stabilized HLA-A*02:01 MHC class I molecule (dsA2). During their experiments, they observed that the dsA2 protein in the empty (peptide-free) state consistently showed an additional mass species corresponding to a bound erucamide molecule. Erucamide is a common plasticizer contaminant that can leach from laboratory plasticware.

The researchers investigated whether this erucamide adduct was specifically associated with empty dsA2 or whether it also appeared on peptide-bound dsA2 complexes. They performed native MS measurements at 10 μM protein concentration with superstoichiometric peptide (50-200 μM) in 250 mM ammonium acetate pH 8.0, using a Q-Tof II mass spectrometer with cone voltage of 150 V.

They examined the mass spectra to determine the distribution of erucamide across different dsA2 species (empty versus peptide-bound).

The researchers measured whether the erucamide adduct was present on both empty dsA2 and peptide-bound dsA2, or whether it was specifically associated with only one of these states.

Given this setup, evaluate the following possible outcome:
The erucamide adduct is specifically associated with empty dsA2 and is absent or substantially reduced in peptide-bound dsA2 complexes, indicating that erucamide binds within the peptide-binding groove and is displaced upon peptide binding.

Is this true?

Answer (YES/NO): YES